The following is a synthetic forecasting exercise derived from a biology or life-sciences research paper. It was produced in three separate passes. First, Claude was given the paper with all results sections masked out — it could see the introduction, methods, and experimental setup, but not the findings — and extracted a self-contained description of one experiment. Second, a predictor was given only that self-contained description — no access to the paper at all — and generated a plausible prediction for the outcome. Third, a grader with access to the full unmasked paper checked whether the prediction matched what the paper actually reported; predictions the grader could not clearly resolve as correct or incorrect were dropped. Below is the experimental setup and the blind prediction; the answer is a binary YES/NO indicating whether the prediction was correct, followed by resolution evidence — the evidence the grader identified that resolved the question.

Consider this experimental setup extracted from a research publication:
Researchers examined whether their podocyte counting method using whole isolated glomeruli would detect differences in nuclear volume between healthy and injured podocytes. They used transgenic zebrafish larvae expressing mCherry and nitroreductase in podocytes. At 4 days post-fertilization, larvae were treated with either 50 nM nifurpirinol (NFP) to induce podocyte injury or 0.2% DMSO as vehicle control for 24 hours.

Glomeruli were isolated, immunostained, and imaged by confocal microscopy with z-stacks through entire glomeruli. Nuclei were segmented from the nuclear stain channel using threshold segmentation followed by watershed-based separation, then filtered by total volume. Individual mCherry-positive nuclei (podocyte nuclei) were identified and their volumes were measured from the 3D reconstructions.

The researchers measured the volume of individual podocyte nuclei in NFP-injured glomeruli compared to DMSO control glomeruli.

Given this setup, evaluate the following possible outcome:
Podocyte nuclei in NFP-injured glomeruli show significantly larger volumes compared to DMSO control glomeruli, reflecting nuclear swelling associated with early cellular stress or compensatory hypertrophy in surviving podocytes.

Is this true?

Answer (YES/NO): NO